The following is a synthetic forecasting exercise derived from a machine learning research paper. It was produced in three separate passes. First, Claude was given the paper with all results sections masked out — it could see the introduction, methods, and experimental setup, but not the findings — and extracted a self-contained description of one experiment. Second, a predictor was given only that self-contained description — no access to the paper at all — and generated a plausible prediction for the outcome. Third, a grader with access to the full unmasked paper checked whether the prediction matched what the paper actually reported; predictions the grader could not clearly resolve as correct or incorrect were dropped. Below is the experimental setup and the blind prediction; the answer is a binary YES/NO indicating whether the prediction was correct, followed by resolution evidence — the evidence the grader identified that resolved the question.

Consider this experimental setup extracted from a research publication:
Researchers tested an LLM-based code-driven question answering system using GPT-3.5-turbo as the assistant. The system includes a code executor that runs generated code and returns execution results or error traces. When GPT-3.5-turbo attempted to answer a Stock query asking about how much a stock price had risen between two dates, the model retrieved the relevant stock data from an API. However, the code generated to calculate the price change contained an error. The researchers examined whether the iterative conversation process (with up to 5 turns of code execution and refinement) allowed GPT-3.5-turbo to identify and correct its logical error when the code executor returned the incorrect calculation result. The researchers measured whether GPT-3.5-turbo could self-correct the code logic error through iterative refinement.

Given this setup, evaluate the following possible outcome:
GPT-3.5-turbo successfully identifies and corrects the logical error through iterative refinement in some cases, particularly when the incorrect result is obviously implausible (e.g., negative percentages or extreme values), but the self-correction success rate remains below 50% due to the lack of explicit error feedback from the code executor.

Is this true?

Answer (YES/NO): NO